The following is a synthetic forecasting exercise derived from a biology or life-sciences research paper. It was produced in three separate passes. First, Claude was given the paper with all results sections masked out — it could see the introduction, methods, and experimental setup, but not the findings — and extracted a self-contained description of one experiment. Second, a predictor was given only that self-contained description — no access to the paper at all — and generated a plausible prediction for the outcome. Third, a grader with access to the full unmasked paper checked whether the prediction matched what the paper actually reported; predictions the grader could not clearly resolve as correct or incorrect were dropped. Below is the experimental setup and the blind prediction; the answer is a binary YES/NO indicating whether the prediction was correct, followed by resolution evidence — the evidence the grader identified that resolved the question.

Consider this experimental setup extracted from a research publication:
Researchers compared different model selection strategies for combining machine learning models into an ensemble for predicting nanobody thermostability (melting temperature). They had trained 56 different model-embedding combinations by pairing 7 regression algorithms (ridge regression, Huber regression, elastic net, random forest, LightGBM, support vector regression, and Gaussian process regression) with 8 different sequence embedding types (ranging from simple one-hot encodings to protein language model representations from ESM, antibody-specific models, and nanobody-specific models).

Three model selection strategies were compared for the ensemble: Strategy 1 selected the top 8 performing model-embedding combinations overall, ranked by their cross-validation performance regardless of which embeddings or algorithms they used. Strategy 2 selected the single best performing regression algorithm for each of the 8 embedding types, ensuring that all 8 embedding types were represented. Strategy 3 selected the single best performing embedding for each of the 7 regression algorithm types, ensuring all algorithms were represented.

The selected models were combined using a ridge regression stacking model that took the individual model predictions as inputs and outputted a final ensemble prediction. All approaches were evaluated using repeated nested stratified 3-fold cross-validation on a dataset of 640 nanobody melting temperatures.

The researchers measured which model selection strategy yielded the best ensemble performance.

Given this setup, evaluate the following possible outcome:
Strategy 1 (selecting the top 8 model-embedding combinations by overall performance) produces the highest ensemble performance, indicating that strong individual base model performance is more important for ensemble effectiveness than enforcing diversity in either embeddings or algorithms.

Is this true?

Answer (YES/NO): YES